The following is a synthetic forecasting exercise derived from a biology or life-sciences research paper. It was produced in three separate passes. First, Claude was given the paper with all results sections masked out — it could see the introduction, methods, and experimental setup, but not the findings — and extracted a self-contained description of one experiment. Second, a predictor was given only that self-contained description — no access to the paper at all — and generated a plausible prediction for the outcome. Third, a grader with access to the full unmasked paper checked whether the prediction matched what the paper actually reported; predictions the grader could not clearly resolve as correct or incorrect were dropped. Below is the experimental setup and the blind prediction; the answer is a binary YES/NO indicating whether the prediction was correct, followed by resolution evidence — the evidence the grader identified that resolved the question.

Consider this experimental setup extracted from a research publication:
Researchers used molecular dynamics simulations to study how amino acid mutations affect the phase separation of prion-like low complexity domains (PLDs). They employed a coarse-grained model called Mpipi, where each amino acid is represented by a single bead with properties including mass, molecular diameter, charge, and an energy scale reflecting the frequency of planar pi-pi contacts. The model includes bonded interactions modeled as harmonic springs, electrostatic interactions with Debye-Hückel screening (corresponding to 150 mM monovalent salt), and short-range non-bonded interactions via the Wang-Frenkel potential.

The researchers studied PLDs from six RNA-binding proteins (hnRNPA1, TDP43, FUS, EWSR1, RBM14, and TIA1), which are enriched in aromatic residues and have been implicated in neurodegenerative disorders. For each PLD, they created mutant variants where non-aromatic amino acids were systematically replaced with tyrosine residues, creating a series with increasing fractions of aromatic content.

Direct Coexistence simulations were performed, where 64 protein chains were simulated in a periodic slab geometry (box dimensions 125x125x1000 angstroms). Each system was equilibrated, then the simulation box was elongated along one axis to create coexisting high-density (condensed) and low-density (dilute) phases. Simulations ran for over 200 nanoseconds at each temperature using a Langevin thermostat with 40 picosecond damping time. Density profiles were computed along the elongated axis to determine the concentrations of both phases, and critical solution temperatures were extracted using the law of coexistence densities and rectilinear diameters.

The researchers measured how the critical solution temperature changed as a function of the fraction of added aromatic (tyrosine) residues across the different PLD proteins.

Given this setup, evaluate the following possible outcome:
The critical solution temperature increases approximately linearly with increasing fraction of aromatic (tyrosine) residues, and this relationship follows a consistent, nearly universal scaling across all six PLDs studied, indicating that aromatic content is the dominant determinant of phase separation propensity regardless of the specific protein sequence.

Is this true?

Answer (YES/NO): NO